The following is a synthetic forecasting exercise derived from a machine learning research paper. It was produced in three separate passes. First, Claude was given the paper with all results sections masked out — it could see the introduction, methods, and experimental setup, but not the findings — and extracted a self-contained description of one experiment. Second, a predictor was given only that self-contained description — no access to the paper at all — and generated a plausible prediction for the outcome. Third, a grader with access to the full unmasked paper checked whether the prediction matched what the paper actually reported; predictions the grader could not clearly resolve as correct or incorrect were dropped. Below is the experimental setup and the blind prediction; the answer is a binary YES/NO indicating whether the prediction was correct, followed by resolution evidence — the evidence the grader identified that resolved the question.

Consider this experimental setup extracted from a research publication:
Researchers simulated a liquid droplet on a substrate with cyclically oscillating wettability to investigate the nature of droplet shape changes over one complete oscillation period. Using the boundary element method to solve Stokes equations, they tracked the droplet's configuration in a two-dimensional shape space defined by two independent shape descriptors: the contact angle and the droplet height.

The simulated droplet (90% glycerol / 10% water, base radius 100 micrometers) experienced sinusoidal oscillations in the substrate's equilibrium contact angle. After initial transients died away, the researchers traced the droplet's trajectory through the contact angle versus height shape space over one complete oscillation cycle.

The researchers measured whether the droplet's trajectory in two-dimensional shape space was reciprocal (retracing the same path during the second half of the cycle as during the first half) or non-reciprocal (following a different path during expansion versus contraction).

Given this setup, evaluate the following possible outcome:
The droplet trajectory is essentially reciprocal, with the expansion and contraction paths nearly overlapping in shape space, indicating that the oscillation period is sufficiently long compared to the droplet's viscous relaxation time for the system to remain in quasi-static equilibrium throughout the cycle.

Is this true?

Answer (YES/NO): NO